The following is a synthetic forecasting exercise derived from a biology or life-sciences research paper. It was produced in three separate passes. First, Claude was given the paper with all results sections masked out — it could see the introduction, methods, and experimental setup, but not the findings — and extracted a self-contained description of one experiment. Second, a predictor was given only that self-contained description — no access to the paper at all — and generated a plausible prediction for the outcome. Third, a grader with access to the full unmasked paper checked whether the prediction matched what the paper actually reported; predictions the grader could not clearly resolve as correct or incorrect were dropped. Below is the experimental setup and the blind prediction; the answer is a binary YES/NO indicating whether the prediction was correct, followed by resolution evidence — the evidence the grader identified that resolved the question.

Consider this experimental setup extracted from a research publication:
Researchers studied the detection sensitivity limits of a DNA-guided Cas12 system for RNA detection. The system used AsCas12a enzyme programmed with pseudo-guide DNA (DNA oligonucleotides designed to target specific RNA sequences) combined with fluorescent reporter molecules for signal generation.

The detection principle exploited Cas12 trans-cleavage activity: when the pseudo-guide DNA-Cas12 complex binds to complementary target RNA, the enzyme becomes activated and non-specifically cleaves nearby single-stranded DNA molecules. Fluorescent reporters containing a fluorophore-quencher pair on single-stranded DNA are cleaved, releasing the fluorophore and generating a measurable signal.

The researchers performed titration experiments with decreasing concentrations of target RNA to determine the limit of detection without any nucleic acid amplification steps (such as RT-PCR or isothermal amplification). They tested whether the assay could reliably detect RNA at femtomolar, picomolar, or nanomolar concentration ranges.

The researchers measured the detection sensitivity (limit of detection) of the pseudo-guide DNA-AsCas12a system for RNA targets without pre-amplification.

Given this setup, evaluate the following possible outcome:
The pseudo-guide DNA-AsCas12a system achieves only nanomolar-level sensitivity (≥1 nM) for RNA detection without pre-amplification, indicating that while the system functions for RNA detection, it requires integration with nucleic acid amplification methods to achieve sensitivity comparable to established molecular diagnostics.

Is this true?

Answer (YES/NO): NO